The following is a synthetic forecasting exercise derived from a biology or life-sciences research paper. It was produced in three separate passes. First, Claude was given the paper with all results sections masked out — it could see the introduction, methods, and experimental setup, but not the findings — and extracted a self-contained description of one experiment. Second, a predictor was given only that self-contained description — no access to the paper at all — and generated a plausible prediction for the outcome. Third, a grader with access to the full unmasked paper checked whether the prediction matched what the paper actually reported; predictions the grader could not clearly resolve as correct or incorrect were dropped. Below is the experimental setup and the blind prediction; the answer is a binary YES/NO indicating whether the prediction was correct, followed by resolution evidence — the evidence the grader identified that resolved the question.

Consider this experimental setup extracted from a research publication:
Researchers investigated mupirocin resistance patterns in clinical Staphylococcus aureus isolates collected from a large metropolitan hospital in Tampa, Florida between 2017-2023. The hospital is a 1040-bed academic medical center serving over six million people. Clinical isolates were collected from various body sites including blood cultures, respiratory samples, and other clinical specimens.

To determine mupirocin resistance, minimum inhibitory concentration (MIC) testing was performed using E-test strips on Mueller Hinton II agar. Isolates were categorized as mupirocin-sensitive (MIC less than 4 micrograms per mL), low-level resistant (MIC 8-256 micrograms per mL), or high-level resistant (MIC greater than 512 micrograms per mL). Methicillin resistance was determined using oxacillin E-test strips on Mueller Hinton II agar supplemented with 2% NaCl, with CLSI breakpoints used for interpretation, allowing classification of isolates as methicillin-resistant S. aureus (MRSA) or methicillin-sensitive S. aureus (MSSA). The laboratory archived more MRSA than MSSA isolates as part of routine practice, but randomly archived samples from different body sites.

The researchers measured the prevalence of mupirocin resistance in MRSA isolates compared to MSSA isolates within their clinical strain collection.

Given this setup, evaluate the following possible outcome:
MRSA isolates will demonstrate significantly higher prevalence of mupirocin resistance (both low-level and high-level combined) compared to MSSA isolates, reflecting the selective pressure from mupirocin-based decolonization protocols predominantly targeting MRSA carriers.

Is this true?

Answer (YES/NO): YES